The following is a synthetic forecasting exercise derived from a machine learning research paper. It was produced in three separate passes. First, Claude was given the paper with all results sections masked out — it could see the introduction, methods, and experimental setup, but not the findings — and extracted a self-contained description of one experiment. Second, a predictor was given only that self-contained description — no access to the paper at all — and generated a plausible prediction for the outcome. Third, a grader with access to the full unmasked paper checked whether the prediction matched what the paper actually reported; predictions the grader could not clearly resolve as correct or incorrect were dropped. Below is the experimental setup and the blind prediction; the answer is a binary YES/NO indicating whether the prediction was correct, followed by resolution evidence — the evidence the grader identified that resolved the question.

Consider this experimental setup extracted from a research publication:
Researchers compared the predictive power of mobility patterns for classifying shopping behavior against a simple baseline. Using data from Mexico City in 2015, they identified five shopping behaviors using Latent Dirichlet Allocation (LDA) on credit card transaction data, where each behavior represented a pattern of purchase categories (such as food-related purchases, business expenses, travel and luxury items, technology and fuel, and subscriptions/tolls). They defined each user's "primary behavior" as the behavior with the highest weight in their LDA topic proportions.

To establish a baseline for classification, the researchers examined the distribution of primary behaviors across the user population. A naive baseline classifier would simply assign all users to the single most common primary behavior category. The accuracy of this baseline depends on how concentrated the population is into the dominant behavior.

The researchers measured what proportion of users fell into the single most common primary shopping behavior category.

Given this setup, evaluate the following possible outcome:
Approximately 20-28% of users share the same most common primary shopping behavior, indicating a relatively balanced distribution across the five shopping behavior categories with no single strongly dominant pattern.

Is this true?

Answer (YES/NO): YES